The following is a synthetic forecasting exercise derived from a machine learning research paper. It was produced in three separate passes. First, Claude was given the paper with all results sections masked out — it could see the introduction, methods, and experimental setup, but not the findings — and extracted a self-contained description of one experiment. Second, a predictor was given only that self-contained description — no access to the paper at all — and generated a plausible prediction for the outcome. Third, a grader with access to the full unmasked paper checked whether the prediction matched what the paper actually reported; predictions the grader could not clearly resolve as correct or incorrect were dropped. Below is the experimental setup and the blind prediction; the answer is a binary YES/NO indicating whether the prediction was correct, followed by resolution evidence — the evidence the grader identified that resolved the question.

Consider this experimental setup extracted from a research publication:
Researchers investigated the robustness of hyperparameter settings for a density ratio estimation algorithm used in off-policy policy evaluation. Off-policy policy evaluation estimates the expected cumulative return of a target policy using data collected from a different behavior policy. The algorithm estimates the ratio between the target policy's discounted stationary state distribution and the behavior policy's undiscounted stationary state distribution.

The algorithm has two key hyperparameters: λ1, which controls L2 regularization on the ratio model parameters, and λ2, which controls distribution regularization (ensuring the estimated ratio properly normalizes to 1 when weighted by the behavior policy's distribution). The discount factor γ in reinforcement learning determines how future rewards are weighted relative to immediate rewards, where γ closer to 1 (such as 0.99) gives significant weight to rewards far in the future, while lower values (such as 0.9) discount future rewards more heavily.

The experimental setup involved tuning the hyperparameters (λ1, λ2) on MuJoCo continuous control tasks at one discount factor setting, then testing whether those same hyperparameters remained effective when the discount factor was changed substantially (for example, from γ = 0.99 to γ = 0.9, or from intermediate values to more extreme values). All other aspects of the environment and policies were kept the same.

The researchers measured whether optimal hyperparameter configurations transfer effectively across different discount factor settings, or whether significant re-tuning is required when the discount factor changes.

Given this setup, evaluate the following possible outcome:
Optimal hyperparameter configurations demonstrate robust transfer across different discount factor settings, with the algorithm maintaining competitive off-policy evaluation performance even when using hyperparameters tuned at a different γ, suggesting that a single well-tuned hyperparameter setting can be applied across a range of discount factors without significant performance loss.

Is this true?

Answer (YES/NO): NO